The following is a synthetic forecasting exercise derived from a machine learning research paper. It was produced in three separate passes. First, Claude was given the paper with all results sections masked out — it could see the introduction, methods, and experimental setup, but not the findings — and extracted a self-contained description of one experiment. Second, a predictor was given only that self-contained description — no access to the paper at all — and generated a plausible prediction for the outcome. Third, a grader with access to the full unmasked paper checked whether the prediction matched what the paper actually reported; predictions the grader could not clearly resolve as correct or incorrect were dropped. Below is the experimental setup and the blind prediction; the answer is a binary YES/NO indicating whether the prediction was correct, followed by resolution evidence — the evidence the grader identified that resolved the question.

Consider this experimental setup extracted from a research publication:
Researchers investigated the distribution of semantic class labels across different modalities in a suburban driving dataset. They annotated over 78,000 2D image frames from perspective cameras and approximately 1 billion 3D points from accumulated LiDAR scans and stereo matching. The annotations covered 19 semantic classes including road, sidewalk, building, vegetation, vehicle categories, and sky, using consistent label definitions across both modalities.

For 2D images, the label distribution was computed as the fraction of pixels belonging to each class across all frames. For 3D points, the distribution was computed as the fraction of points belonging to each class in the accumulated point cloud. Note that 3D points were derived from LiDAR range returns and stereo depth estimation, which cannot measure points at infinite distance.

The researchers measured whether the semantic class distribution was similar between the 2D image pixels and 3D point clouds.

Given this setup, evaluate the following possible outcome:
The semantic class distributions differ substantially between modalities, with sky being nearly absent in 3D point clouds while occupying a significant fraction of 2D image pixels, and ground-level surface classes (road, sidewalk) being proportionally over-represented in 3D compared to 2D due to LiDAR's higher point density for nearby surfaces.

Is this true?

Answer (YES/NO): NO